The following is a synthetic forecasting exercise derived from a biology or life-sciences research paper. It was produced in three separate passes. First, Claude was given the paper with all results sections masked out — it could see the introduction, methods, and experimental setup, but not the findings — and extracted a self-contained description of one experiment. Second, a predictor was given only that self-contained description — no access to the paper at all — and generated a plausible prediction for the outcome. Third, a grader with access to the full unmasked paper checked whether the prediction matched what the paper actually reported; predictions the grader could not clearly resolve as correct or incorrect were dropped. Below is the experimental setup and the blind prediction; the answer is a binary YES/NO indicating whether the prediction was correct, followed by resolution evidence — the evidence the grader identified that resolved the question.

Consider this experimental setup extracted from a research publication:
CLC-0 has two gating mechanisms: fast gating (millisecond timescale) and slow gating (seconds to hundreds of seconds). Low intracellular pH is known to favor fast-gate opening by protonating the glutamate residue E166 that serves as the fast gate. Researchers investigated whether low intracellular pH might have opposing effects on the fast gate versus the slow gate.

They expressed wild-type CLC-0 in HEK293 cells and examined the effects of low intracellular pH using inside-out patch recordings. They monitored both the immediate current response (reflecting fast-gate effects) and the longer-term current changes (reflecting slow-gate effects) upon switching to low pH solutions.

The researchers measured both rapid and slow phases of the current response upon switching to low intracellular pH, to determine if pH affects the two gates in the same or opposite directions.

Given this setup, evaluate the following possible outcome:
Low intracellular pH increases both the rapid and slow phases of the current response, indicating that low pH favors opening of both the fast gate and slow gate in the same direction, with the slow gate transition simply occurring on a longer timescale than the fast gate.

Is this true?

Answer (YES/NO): NO